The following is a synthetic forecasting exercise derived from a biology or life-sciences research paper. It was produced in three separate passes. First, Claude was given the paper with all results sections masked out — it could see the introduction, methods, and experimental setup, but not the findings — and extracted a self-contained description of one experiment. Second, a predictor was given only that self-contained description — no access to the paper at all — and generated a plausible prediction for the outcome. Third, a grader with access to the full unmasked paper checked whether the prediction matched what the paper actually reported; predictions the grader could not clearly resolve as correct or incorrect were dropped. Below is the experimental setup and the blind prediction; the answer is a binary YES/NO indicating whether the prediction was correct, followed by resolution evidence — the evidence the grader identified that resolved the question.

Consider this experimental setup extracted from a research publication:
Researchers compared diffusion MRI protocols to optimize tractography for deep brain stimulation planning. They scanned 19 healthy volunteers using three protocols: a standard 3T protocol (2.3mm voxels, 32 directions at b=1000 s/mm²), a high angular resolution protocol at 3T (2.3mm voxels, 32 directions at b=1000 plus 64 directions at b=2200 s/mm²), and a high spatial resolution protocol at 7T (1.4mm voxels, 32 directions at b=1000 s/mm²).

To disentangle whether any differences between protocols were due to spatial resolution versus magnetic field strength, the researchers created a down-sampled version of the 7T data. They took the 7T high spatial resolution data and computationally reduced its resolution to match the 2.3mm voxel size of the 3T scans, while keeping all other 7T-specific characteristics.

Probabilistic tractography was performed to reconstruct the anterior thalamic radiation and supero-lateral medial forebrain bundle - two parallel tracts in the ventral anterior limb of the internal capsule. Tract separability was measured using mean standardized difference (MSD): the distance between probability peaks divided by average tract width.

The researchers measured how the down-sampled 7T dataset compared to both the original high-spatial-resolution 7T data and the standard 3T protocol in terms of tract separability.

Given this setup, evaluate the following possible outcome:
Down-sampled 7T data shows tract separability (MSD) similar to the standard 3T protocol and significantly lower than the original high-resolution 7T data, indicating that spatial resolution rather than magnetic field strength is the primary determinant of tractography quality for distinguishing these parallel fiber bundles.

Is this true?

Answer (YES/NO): YES